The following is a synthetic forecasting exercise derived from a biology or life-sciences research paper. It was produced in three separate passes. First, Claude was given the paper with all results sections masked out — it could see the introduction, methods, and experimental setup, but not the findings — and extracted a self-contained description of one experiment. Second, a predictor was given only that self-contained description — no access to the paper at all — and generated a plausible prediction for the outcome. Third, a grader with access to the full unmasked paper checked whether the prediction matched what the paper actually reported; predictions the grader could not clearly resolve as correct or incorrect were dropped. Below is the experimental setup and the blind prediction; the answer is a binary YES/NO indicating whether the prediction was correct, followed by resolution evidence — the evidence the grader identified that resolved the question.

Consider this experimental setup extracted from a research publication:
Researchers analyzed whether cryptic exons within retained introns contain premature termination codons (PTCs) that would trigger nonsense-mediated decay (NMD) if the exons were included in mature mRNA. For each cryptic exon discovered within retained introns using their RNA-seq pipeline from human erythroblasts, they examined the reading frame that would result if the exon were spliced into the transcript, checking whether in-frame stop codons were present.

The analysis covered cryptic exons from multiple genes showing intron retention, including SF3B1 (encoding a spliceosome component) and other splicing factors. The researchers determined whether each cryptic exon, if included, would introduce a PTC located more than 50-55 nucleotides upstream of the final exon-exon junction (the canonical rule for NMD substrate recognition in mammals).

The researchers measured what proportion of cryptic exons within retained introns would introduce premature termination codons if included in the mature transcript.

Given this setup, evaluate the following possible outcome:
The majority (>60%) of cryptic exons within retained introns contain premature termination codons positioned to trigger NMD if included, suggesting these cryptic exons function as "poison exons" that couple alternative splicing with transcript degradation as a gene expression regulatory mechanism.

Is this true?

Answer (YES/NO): NO